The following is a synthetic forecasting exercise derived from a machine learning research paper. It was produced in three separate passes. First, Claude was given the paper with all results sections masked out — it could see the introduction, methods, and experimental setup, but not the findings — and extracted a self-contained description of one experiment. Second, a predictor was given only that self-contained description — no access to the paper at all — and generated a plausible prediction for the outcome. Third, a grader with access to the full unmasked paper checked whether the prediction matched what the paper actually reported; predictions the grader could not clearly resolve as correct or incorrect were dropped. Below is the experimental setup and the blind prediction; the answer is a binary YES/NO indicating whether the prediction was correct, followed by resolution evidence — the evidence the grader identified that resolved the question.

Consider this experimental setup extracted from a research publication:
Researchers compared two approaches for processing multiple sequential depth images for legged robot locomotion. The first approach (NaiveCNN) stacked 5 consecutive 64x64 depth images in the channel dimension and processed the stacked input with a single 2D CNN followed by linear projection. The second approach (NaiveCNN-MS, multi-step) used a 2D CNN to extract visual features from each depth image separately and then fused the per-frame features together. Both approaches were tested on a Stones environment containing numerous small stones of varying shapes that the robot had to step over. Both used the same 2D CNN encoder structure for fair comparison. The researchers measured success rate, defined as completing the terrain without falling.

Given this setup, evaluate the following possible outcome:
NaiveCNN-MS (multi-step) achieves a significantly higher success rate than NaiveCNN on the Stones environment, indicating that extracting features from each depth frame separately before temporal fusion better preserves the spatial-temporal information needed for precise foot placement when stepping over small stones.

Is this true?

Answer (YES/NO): NO